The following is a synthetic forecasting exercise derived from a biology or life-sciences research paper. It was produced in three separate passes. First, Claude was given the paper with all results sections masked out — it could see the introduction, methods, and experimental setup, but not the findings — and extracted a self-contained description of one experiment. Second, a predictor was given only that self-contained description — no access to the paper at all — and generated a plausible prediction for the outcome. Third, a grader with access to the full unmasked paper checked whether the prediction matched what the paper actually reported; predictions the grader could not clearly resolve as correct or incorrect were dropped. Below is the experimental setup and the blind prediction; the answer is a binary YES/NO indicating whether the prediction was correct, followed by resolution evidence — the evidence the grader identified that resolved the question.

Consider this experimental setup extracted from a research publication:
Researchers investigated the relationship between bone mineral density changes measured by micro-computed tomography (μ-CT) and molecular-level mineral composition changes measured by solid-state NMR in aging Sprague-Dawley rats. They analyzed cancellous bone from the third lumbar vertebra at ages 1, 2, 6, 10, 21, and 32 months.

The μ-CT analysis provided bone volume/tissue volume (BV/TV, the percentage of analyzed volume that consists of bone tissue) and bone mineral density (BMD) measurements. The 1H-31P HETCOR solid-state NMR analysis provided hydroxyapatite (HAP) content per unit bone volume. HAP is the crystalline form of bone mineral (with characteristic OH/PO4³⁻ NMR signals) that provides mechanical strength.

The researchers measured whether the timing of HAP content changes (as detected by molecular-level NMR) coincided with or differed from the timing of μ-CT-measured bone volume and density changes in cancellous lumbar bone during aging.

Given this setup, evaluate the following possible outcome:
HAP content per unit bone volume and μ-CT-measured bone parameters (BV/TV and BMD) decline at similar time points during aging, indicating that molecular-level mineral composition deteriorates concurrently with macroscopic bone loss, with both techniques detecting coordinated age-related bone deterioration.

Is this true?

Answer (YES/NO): NO